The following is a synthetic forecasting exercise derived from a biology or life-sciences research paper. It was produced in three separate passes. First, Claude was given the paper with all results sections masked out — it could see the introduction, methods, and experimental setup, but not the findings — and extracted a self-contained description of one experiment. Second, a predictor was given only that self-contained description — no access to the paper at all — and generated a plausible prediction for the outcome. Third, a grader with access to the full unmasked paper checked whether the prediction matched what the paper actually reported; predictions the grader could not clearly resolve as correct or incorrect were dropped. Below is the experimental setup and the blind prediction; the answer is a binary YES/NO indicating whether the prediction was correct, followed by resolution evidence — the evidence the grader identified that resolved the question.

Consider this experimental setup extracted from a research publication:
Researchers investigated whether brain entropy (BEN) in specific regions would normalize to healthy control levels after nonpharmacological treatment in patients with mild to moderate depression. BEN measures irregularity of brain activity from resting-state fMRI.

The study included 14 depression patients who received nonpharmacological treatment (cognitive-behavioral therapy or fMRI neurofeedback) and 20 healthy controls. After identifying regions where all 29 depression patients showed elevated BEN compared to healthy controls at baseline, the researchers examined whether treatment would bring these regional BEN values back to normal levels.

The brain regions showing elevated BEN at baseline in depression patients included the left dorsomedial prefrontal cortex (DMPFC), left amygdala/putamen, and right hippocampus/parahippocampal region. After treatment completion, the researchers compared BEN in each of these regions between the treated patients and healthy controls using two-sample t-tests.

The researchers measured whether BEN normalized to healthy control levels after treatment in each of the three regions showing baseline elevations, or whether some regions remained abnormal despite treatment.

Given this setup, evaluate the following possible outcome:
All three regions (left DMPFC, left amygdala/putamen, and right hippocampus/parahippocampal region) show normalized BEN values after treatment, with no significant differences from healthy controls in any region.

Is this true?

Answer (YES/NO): NO